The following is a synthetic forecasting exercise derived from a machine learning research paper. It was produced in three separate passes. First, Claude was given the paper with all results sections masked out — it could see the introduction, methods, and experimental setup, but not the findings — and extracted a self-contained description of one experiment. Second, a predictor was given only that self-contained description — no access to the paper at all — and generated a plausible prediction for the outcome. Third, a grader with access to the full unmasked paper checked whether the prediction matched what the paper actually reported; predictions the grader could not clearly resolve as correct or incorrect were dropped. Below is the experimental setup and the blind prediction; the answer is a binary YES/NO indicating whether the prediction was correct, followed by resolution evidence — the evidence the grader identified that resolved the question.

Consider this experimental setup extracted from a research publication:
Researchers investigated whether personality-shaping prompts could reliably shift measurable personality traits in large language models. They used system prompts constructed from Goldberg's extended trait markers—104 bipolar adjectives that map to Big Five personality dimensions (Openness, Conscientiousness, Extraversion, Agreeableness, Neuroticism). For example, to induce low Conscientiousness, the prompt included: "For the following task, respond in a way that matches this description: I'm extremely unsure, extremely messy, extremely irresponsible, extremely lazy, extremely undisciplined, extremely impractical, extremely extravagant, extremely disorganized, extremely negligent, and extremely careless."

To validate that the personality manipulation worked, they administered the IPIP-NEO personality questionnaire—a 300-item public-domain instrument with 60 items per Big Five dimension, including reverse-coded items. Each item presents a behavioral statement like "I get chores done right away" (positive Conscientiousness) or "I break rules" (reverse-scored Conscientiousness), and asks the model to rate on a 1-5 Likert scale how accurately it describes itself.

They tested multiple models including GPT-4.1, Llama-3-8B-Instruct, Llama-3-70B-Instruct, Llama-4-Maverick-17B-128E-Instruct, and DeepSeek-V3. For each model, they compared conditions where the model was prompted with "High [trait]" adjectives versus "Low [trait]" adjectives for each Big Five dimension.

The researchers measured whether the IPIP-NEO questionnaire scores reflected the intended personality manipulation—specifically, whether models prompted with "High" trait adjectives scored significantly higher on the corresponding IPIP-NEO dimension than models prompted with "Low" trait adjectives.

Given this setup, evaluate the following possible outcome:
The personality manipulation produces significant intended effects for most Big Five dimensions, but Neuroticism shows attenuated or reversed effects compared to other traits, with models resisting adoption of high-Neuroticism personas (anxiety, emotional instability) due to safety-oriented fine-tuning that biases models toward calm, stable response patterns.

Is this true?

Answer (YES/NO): NO